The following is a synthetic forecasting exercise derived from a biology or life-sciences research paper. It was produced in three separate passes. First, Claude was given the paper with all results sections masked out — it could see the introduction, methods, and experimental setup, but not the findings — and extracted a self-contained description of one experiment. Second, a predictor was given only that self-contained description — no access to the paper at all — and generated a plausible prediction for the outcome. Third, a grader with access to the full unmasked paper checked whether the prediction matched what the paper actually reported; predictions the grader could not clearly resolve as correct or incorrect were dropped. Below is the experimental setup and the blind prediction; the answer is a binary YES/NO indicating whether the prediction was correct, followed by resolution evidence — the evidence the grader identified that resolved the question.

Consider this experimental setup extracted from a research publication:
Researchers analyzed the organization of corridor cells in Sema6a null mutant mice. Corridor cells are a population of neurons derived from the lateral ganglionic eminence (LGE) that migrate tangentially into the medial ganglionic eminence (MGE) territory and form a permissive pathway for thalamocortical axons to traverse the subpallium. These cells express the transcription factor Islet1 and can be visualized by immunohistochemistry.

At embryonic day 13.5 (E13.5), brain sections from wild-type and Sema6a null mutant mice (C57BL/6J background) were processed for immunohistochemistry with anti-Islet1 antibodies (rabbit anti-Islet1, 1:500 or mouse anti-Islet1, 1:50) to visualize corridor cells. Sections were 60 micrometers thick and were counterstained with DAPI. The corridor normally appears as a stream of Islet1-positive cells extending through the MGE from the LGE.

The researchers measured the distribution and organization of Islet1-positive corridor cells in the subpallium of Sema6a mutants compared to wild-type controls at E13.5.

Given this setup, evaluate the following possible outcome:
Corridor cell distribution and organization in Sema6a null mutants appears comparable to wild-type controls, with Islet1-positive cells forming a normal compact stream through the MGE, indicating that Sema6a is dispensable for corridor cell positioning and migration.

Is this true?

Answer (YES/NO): YES